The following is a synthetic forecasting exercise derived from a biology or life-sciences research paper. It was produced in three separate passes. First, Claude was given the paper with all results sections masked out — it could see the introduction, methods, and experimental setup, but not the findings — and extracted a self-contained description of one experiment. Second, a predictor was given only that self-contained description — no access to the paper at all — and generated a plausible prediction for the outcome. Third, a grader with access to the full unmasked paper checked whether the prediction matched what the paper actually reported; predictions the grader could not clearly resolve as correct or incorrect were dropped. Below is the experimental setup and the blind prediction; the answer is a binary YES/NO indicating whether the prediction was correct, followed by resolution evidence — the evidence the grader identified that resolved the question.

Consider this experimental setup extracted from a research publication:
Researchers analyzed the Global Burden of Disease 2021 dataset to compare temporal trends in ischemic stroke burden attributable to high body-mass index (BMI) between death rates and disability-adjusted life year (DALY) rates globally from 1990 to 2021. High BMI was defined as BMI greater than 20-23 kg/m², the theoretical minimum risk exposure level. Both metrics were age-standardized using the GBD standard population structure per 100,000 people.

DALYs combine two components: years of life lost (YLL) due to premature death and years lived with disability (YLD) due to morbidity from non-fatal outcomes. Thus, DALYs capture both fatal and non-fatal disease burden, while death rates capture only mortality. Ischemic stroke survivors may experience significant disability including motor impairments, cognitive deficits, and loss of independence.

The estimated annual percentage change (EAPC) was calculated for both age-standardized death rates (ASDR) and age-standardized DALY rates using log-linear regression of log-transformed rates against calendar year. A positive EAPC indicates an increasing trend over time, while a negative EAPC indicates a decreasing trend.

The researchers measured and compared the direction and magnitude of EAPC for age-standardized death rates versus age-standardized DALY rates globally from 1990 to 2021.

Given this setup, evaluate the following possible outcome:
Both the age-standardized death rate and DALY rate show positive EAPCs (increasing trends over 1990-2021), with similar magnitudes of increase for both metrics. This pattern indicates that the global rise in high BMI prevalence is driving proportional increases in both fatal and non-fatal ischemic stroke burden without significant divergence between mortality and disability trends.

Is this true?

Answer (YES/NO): NO